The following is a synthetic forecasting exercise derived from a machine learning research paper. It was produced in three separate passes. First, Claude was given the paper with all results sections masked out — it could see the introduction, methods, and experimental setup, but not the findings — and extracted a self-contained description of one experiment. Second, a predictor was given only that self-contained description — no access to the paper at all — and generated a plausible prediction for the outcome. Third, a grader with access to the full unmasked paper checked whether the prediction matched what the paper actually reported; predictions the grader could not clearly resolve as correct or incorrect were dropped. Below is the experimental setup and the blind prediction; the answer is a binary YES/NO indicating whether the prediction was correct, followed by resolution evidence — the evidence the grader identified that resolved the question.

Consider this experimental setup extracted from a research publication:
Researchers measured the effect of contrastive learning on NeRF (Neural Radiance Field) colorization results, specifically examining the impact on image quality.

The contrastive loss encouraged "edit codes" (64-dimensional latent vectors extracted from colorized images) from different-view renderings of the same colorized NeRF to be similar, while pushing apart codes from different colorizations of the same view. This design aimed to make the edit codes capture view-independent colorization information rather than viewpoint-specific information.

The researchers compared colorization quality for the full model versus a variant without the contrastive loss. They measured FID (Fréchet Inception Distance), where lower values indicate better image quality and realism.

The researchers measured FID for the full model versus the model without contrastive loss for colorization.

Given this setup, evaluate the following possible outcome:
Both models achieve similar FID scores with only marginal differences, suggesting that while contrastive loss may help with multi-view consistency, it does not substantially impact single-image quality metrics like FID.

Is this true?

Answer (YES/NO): NO